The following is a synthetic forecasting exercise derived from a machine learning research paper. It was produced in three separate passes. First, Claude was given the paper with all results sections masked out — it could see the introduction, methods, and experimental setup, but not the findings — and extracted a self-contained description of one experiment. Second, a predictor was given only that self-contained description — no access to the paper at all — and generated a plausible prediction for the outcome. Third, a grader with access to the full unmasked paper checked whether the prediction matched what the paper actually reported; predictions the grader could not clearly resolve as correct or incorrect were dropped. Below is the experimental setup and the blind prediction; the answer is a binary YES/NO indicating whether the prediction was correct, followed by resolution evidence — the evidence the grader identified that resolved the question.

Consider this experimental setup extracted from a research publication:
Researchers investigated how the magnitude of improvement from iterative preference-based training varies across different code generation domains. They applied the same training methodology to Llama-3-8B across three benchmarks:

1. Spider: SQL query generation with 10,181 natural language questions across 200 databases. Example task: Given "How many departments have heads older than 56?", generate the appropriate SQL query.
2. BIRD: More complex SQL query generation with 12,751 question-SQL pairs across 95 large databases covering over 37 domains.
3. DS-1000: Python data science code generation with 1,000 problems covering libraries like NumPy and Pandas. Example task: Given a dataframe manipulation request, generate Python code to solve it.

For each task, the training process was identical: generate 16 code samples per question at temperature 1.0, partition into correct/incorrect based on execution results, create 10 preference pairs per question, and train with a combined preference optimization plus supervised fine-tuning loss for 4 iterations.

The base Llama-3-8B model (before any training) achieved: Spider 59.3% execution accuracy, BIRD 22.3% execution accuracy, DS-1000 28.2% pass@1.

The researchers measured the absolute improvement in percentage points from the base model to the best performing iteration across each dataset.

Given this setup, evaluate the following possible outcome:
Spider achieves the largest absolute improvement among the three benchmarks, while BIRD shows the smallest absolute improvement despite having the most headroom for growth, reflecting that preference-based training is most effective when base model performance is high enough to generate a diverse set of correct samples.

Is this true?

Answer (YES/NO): NO